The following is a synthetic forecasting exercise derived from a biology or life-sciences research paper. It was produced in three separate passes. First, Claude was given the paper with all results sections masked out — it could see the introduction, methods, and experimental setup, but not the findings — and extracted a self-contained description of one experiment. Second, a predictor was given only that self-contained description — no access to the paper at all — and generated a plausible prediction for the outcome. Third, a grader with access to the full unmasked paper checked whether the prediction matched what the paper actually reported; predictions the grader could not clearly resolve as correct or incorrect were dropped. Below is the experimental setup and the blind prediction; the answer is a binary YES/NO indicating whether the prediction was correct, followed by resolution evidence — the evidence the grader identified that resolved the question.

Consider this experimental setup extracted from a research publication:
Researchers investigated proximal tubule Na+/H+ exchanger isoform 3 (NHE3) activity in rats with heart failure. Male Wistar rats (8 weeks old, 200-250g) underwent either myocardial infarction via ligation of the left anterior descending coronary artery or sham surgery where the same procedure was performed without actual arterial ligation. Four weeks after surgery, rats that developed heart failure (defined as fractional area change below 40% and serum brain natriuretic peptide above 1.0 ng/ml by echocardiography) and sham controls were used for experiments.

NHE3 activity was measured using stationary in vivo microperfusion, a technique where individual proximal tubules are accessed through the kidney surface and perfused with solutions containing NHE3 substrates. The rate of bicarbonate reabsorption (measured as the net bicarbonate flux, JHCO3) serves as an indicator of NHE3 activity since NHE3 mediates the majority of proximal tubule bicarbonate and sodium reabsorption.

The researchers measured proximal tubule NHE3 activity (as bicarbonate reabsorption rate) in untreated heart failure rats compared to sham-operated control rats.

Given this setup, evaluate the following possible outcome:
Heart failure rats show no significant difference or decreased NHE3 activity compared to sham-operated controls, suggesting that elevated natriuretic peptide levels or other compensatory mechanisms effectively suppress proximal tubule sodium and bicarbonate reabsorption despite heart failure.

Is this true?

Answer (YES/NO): NO